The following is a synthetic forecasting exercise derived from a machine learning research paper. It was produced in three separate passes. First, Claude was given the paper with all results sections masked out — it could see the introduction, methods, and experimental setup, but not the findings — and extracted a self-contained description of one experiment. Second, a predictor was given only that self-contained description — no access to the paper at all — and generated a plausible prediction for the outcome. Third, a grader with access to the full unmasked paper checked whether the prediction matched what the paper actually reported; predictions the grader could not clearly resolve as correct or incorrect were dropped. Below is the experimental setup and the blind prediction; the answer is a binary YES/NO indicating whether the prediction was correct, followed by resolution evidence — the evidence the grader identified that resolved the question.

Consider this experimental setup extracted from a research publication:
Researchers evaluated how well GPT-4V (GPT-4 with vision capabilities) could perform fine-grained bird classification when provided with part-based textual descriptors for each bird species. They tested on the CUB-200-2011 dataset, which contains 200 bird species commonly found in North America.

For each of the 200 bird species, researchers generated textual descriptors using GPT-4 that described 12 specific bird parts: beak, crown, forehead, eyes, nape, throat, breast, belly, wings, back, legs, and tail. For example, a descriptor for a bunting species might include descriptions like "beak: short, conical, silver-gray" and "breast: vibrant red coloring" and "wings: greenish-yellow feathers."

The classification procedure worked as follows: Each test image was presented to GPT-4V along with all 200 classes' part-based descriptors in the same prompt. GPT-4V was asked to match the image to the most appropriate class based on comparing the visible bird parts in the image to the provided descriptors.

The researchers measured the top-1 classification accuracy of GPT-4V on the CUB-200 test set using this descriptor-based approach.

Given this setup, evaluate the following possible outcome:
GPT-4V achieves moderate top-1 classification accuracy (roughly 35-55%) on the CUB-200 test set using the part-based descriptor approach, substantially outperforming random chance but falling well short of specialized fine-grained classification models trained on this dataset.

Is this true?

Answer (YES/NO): NO